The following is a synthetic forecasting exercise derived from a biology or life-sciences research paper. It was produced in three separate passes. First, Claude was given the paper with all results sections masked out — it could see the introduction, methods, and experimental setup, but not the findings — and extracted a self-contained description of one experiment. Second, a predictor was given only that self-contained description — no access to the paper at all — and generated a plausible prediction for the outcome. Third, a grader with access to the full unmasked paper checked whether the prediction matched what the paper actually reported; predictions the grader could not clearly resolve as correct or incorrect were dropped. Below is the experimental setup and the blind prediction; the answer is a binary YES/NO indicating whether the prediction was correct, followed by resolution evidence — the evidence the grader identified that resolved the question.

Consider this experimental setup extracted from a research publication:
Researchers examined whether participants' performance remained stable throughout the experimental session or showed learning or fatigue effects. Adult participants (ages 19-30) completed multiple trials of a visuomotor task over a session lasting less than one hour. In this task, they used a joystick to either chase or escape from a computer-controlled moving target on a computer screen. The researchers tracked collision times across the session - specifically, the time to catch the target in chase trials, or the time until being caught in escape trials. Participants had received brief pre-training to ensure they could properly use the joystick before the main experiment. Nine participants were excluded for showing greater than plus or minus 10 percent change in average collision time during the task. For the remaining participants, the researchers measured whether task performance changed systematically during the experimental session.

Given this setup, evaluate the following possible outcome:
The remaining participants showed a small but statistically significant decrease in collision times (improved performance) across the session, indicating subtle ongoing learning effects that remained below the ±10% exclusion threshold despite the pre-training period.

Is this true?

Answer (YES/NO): NO